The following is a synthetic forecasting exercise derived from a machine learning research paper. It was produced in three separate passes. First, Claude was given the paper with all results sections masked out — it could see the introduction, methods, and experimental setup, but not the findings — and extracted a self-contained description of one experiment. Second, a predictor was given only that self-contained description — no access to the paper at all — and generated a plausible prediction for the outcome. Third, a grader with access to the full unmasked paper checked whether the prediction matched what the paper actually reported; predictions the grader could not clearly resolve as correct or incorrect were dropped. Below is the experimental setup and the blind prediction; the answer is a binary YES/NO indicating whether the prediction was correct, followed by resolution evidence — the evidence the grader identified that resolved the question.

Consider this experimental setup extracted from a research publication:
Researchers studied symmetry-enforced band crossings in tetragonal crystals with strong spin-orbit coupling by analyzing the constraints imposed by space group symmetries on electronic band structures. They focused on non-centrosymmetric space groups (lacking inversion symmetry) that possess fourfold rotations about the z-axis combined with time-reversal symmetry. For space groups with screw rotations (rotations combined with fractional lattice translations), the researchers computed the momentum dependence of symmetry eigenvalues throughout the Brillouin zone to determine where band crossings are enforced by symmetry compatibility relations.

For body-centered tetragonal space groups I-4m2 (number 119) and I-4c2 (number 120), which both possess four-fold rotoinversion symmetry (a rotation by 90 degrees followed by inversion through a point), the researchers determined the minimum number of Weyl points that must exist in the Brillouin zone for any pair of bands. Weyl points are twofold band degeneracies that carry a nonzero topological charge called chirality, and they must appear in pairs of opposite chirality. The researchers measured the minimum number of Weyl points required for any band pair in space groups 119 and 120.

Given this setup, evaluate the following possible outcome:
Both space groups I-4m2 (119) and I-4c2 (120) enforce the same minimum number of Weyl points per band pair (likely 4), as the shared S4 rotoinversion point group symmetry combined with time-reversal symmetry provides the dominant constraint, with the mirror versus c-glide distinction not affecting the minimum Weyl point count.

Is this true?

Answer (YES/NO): NO